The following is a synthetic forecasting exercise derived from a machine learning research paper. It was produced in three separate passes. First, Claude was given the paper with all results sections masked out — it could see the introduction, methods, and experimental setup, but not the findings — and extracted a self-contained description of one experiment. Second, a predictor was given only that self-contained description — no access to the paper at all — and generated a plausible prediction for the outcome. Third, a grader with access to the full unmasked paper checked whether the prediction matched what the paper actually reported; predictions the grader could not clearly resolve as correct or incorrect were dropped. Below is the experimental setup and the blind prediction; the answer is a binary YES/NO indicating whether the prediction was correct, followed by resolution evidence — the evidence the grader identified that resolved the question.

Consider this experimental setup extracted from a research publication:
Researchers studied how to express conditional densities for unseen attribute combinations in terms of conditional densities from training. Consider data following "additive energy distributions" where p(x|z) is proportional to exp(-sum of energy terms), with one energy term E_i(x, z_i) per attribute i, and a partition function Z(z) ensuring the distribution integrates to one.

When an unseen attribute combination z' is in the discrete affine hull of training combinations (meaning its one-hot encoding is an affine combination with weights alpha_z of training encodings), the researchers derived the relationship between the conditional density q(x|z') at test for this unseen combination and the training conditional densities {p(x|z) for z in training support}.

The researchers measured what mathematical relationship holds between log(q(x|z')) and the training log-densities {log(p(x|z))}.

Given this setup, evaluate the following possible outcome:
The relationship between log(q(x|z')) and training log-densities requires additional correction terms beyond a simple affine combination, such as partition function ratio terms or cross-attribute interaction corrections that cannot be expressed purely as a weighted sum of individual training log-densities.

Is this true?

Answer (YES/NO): NO